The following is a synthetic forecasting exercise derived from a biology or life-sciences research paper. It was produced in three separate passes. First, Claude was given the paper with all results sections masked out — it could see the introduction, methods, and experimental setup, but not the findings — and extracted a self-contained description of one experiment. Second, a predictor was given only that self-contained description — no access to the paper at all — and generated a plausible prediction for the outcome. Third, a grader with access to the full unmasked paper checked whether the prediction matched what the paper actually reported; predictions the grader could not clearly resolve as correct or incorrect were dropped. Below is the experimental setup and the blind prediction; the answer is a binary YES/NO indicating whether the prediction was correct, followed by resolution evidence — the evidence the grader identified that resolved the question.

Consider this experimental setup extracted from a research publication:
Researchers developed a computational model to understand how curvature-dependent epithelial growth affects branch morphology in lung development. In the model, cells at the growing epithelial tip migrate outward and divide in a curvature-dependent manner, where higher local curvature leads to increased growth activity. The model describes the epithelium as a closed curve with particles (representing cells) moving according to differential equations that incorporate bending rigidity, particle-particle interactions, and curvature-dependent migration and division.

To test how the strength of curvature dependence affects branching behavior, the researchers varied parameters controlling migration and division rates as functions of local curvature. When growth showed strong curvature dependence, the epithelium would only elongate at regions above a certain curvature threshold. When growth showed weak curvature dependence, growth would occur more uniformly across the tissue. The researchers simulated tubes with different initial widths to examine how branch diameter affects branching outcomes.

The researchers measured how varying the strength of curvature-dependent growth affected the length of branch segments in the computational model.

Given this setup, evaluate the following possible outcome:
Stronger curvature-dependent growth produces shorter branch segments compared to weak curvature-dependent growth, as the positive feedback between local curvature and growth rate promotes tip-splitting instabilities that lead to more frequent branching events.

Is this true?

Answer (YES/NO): NO